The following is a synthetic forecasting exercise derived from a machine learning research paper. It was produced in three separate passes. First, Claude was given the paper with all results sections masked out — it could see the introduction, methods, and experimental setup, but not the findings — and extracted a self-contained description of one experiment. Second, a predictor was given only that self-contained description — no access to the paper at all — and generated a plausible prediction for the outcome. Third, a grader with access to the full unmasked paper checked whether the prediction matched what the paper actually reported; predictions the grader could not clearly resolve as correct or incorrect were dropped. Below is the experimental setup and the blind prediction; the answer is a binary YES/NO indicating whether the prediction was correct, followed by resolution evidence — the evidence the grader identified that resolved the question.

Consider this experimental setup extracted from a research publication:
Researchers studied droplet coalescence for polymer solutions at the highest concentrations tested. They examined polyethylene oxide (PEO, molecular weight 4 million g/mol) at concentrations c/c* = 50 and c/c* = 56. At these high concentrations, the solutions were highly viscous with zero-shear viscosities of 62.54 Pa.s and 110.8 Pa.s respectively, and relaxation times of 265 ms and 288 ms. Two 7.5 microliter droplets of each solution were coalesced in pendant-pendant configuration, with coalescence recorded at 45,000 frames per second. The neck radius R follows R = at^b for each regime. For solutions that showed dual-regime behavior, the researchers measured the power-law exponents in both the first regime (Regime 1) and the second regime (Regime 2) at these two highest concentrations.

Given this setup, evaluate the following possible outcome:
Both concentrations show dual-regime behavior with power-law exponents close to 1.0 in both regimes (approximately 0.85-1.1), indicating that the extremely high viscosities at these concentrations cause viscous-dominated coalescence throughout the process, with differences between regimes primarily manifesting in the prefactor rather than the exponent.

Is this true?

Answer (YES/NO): NO